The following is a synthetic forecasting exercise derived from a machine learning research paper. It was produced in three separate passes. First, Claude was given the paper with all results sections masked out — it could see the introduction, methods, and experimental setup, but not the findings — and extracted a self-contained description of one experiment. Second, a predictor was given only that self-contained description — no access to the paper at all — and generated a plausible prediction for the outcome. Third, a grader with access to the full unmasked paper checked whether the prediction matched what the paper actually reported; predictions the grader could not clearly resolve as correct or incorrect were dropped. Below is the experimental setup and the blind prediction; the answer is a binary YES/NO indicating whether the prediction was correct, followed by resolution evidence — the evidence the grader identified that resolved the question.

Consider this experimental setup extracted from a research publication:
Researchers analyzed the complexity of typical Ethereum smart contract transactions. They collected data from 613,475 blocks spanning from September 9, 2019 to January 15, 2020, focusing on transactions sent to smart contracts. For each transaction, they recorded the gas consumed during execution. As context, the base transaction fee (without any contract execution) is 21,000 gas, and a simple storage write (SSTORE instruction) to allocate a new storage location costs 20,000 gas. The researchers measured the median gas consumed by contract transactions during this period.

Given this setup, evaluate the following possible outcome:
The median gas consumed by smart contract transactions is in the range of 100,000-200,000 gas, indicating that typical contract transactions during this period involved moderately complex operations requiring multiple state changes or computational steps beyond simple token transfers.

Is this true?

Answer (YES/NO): NO